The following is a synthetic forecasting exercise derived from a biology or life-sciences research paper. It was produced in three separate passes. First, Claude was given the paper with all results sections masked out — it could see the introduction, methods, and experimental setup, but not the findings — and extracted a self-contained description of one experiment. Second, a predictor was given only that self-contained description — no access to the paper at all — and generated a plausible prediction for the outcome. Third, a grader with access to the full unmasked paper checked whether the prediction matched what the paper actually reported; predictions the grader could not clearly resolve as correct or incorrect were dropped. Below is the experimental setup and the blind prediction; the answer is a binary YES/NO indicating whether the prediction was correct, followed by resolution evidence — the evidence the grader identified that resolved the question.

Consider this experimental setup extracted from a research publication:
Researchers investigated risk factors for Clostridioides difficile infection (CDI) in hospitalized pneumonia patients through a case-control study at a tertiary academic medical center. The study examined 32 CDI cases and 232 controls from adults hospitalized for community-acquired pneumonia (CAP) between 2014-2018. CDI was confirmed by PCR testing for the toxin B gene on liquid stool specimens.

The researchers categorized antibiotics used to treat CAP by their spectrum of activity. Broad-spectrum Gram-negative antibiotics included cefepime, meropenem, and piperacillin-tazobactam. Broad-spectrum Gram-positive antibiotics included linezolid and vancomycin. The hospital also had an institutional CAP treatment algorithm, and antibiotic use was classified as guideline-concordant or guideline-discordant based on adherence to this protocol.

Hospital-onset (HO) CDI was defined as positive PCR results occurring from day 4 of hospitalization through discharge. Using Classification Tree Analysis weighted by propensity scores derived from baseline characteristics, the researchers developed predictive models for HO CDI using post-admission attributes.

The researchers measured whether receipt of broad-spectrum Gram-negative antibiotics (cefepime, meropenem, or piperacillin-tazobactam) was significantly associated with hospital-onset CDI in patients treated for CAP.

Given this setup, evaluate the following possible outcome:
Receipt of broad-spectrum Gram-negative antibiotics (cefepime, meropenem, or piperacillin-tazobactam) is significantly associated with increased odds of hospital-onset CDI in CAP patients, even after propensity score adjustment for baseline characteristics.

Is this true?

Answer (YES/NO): YES